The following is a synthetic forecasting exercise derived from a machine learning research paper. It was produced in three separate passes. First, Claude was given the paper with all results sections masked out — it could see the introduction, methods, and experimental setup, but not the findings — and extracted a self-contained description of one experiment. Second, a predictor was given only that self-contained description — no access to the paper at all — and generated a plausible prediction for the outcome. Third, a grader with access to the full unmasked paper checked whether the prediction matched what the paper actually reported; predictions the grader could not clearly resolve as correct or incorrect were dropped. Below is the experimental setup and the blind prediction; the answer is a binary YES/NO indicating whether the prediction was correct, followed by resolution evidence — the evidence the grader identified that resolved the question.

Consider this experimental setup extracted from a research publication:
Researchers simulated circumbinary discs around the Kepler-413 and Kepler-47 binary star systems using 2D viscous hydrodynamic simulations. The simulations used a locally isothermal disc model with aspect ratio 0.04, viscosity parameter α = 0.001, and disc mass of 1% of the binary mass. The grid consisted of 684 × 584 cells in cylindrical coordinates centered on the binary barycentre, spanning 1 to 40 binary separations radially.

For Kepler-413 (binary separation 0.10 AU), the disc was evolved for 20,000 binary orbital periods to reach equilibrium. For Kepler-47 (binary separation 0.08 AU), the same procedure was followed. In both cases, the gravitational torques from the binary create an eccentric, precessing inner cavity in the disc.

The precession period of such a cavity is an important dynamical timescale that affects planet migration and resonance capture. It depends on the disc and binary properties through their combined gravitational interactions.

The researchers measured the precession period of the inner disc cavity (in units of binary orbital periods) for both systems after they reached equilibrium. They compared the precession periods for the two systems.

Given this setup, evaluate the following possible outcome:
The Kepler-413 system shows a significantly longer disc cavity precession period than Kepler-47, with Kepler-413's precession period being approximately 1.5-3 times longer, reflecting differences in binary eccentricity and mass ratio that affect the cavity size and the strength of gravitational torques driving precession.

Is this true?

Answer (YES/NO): NO